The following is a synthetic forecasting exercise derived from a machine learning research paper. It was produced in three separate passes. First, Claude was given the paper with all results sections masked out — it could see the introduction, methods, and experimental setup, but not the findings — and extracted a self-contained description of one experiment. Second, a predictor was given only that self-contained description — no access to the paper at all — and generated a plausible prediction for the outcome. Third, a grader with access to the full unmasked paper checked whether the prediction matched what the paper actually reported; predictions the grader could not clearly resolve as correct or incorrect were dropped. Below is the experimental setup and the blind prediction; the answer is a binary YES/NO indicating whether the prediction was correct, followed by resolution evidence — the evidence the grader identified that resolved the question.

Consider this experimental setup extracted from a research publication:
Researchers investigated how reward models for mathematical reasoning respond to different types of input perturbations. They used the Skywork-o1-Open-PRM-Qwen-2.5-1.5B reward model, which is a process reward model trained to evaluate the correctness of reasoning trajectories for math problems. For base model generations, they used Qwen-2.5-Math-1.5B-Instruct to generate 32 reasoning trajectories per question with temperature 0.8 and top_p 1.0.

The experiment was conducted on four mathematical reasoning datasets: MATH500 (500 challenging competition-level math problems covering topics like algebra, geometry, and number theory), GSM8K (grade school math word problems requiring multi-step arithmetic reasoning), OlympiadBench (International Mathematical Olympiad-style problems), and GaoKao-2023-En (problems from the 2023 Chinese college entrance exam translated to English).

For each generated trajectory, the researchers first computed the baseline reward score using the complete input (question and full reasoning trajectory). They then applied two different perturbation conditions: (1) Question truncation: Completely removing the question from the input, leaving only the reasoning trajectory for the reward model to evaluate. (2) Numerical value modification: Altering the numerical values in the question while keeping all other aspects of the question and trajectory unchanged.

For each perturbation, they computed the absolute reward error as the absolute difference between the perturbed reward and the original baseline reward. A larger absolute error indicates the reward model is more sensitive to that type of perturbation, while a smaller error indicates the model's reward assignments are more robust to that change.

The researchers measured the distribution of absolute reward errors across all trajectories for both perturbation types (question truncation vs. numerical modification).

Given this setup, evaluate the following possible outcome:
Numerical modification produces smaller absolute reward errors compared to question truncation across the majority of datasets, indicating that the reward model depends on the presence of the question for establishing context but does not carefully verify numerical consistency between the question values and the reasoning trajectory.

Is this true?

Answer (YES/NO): NO